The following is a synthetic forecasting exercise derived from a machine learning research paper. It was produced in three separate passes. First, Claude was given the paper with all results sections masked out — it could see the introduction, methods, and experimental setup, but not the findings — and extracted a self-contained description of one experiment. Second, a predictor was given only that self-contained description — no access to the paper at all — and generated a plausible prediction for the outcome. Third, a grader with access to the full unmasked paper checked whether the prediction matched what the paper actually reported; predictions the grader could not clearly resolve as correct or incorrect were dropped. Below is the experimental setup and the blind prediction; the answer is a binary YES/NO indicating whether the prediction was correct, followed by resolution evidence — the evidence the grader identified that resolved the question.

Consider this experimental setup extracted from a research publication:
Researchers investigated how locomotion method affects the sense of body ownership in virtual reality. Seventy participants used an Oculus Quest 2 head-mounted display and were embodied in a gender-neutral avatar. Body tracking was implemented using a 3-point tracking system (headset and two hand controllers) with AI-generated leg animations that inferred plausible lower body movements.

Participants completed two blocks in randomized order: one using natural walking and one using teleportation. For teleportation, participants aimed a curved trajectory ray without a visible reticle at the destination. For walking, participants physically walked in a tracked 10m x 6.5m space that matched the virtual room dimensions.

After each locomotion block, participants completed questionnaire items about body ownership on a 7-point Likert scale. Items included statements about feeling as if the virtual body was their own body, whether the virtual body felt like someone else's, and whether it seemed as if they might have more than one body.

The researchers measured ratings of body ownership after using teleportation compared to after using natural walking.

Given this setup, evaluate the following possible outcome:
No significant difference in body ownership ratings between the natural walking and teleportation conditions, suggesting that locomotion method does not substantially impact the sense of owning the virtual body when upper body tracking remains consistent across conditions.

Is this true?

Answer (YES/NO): NO